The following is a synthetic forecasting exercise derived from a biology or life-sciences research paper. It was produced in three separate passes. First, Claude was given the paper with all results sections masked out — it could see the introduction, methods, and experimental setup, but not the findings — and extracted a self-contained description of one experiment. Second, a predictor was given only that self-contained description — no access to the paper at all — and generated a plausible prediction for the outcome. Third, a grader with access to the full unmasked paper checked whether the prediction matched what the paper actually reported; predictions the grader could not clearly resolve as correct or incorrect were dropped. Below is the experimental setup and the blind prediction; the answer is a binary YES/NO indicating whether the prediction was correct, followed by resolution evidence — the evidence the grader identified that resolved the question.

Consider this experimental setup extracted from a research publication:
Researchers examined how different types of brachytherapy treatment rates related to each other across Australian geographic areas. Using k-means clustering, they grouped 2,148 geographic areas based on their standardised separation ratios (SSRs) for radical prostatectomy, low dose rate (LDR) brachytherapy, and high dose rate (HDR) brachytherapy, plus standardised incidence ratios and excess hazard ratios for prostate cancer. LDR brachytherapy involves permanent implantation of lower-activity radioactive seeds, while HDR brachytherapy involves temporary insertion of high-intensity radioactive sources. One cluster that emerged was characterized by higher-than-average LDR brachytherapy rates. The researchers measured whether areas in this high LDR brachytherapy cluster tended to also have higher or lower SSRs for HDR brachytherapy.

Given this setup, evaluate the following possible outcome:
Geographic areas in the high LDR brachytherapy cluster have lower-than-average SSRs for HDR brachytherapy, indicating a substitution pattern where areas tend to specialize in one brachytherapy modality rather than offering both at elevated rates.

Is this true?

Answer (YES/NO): YES